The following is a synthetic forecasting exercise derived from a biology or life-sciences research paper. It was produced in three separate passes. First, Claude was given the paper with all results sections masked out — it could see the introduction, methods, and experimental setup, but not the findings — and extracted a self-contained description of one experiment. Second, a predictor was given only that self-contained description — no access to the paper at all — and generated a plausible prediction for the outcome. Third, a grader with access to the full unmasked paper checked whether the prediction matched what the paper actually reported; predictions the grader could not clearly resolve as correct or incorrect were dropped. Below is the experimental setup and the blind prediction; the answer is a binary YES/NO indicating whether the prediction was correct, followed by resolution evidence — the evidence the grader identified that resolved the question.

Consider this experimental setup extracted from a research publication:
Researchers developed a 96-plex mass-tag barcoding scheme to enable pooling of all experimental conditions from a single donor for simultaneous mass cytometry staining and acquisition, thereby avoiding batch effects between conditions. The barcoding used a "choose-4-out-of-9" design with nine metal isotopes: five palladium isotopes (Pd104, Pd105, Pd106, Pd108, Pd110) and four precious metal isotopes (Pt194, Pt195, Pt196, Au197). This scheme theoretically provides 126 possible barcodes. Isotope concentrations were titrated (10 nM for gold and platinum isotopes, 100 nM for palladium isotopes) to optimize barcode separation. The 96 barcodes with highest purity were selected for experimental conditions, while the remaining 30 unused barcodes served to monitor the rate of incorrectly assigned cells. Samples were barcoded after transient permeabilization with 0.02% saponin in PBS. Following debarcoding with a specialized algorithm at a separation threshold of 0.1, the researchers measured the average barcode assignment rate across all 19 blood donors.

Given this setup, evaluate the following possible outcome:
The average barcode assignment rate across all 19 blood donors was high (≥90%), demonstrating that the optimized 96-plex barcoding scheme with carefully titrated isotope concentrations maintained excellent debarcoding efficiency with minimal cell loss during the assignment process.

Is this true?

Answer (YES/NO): NO